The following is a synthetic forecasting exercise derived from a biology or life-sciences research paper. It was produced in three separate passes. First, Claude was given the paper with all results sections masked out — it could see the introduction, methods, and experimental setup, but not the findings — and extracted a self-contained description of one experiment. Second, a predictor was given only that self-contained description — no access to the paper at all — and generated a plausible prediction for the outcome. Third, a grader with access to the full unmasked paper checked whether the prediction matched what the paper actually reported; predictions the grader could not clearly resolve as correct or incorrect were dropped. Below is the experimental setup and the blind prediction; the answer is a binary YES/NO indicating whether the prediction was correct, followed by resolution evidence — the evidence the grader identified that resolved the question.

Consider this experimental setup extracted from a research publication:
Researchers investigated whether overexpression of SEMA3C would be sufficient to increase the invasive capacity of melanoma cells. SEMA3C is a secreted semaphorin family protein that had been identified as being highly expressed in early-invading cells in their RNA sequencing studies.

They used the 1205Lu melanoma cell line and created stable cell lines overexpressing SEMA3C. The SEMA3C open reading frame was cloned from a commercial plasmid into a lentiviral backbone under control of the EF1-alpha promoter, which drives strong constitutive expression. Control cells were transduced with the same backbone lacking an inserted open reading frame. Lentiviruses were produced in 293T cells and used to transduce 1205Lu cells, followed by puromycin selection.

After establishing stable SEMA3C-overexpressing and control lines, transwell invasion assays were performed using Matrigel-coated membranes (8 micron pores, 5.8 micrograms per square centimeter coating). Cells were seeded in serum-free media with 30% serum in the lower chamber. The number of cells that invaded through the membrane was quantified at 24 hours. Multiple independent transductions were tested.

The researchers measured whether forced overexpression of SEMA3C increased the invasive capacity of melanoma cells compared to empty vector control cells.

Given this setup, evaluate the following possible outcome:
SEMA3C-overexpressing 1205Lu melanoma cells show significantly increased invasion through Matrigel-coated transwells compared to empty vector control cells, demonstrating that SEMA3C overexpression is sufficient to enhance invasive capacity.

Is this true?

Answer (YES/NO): NO